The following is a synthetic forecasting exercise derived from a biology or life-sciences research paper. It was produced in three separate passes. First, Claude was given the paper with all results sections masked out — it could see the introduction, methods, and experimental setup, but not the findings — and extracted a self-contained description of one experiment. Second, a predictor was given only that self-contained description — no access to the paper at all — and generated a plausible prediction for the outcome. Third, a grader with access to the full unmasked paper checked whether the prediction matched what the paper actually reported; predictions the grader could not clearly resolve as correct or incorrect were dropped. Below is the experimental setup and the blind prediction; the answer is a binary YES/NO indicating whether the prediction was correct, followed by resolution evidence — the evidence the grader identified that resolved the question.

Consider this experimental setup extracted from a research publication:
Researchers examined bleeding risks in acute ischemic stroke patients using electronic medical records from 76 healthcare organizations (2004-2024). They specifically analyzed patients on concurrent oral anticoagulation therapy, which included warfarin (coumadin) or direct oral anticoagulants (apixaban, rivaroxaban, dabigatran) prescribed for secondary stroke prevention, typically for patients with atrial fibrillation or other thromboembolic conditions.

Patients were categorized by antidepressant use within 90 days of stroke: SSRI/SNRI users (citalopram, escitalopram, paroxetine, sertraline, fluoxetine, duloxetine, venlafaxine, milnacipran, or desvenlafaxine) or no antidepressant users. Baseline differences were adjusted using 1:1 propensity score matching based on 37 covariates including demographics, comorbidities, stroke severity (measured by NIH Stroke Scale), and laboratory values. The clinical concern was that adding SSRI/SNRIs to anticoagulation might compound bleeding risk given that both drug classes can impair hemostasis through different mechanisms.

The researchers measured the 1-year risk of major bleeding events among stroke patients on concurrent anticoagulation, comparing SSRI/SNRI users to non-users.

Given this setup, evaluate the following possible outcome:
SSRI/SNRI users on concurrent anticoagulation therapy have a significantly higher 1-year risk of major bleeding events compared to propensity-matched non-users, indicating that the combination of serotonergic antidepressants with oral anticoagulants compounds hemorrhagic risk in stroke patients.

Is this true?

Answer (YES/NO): NO